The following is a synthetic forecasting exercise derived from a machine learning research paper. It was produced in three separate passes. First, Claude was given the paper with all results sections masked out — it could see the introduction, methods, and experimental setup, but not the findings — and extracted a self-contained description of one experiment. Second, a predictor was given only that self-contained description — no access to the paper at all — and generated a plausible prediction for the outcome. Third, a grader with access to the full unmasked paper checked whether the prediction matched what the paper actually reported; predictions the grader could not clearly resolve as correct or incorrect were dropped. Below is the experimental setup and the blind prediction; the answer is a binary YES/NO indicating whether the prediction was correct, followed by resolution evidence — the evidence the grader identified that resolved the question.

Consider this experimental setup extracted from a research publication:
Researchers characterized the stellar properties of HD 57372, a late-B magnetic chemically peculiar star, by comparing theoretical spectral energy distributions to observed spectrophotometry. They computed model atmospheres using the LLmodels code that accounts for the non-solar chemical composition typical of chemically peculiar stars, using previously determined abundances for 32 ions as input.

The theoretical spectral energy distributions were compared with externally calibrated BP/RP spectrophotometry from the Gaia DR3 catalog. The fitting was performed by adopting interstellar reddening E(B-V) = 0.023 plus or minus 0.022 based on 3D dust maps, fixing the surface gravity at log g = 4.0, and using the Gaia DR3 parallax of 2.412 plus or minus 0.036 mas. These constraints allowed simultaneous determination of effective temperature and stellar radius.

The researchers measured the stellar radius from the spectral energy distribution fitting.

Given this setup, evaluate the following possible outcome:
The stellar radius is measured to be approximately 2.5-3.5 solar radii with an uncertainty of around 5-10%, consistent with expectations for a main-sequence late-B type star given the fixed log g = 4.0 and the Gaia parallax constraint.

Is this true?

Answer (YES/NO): NO